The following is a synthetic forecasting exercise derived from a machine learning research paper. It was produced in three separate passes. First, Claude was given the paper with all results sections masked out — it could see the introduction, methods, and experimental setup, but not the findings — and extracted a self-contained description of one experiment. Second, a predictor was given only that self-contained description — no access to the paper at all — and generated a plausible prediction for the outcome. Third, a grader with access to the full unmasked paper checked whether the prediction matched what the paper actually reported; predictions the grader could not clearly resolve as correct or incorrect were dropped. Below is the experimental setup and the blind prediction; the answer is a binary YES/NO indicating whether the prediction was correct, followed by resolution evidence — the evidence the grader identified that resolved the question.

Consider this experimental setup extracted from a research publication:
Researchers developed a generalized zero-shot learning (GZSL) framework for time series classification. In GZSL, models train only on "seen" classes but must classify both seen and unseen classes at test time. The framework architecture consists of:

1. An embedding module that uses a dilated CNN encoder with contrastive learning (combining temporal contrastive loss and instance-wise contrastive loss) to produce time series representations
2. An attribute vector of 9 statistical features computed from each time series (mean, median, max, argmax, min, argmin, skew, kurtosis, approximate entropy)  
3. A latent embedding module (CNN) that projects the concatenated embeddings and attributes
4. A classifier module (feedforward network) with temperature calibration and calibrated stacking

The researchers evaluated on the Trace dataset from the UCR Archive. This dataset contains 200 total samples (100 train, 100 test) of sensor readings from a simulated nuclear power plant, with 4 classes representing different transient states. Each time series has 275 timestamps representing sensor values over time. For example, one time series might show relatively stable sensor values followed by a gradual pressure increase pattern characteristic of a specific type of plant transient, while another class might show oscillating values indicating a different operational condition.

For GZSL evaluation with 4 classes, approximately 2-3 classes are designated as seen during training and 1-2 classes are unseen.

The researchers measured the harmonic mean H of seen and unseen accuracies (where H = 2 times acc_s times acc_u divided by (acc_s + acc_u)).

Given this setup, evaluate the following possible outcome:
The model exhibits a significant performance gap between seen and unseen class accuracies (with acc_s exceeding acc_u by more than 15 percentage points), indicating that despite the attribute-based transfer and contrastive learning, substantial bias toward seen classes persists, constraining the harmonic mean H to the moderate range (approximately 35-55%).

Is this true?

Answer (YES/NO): NO